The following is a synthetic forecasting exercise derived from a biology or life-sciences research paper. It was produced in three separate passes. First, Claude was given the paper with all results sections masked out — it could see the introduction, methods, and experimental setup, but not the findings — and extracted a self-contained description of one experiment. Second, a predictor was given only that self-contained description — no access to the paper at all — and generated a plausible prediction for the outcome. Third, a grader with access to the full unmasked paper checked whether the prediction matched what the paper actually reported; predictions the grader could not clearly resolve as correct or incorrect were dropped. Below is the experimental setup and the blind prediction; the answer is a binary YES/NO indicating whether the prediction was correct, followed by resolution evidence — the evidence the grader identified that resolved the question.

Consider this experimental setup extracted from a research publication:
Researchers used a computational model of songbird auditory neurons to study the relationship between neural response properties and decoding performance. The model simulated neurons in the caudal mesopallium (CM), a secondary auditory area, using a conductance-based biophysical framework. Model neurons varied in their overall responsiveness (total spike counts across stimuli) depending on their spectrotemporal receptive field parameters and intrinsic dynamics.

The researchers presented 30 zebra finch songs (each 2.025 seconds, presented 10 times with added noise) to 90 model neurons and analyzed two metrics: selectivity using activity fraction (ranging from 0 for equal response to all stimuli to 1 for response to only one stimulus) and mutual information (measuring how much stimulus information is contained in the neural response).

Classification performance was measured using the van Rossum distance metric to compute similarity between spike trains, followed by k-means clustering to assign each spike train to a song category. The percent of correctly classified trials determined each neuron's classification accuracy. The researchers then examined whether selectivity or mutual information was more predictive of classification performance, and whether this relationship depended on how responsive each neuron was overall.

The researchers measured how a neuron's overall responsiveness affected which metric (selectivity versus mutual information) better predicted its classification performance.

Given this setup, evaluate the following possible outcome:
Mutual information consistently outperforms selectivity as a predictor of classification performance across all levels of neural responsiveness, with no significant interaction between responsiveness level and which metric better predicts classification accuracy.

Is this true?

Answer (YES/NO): NO